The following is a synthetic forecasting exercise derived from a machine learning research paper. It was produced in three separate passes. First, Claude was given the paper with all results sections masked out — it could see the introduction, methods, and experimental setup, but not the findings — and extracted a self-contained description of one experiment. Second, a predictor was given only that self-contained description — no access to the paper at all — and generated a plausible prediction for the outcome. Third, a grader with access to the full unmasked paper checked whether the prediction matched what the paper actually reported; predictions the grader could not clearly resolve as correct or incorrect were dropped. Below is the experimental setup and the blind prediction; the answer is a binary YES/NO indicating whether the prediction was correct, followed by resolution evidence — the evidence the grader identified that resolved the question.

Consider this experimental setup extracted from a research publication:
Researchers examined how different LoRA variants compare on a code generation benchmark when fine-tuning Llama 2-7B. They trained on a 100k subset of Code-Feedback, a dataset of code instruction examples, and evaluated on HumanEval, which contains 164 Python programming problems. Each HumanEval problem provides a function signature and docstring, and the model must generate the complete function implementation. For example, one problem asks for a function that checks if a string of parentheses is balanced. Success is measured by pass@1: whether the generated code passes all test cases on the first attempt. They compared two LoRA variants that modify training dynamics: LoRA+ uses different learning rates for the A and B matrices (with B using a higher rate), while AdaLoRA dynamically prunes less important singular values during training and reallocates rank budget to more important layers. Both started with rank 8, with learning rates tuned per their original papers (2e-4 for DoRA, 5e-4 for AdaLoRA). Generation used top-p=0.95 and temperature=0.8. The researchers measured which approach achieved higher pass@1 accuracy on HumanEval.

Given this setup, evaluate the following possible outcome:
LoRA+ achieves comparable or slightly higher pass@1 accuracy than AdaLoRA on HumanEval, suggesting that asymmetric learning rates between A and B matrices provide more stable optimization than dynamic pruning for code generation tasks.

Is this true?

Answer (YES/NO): YES